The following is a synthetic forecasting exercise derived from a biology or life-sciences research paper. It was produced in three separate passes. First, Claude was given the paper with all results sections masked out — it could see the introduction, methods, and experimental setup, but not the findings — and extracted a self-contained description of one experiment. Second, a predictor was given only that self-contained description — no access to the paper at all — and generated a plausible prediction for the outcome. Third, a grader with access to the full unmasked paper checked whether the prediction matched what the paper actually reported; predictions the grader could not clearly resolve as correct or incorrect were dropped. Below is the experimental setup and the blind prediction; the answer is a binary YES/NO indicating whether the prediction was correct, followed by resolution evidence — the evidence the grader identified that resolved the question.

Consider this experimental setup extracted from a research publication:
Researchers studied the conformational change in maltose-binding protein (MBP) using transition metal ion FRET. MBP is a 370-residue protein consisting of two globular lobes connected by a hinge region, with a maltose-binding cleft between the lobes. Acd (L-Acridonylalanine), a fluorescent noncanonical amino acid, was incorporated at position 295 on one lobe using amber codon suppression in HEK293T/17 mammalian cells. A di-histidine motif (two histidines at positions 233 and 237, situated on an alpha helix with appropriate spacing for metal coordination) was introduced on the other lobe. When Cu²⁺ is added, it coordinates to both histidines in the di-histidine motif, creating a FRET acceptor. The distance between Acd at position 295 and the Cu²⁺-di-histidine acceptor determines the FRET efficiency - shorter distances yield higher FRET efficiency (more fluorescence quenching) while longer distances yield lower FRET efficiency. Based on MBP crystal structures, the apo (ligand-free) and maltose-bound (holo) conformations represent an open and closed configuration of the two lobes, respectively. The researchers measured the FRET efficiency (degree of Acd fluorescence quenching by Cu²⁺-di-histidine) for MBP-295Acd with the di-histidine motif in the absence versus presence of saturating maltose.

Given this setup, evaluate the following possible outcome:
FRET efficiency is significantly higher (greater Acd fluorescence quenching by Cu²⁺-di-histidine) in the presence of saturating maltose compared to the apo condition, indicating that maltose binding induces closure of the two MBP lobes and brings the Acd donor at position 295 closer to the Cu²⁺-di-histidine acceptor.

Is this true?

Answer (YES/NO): YES